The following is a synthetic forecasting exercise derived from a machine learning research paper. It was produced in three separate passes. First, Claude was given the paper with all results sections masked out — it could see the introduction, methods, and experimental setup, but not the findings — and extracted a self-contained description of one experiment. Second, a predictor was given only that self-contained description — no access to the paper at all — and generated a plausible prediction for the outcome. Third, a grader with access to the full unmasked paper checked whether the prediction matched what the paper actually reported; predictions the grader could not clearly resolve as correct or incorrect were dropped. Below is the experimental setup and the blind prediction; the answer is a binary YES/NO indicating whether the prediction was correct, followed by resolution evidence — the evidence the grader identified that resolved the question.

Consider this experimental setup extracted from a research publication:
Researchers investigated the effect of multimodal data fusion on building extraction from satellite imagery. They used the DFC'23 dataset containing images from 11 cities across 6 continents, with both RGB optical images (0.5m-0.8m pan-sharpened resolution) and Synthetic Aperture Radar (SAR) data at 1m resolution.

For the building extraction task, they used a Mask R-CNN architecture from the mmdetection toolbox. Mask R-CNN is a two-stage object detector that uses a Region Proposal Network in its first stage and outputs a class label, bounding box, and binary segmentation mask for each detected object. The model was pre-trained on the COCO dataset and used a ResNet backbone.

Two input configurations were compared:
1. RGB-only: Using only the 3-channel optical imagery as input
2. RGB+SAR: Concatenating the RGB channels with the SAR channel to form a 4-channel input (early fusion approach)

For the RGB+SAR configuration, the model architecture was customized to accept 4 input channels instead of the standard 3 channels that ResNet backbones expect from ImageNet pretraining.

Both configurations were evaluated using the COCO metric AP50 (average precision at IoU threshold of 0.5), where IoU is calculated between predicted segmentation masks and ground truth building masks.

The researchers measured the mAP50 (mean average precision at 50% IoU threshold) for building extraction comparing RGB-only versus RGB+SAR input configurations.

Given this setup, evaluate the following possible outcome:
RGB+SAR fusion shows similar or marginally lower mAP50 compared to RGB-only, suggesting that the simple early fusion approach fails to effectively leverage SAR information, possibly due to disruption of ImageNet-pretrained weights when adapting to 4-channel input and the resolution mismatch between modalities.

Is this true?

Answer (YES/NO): NO